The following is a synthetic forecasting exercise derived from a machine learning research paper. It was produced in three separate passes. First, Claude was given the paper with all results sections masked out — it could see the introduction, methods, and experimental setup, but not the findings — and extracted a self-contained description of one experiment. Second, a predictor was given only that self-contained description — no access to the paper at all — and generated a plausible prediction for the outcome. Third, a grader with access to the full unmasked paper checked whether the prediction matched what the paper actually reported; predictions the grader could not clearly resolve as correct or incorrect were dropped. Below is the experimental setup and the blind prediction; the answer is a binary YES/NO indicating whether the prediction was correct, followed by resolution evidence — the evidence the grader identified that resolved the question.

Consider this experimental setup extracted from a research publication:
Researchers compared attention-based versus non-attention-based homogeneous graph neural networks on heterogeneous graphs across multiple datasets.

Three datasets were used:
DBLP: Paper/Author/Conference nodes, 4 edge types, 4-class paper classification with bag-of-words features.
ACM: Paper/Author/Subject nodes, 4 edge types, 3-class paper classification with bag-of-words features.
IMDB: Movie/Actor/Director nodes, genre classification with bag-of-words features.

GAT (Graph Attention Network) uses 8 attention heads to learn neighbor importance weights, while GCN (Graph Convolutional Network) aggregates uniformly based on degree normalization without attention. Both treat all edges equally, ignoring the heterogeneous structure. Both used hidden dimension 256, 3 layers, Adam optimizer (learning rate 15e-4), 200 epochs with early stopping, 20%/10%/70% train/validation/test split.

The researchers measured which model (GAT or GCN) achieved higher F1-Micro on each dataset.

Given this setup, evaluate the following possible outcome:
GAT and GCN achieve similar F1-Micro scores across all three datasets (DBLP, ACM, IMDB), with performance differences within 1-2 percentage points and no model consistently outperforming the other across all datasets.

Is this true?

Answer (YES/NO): NO